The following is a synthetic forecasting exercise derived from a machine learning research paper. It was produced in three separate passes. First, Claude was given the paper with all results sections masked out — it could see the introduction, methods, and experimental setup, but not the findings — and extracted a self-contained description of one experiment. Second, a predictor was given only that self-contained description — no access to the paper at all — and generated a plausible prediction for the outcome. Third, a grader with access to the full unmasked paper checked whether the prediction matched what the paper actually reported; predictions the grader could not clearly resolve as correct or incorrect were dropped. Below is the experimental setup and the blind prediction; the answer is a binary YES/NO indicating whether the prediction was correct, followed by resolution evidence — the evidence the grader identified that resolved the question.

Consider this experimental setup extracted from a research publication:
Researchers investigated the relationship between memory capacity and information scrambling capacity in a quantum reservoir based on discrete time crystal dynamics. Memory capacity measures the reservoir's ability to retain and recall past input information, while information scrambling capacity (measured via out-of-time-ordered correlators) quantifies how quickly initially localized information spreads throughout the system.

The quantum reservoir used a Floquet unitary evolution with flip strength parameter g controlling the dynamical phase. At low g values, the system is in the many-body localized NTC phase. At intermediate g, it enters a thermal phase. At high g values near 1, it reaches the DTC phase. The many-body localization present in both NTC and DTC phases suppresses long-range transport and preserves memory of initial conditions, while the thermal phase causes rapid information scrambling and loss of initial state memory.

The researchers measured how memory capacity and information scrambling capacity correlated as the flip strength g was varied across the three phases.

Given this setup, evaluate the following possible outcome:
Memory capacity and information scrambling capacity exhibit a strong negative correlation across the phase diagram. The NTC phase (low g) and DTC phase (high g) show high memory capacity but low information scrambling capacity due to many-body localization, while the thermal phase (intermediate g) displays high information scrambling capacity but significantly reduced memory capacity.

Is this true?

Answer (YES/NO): YES